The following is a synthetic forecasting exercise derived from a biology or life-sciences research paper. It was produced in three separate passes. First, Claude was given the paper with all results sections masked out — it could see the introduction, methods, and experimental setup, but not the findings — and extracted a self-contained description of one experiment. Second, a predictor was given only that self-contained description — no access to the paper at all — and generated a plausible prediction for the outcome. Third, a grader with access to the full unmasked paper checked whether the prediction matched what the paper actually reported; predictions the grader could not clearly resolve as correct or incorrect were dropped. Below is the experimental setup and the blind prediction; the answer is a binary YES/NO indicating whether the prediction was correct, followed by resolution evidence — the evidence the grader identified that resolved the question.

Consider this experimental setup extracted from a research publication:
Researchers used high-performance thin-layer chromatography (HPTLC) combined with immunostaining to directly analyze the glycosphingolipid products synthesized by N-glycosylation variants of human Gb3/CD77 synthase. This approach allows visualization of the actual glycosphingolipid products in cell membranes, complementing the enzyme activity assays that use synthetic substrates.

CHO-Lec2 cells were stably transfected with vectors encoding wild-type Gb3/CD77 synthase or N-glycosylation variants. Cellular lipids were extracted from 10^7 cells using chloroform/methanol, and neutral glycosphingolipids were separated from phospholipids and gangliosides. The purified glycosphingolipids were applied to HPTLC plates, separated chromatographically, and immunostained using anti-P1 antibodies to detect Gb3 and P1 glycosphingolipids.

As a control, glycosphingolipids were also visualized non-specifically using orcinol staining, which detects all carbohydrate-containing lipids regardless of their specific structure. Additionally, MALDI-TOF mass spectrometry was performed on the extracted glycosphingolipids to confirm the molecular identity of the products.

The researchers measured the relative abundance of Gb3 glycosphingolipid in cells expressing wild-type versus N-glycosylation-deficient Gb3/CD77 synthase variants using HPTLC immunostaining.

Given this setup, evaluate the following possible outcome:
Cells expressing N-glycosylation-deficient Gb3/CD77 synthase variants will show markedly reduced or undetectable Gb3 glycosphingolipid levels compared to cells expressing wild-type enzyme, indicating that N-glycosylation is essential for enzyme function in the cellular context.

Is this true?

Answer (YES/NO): NO